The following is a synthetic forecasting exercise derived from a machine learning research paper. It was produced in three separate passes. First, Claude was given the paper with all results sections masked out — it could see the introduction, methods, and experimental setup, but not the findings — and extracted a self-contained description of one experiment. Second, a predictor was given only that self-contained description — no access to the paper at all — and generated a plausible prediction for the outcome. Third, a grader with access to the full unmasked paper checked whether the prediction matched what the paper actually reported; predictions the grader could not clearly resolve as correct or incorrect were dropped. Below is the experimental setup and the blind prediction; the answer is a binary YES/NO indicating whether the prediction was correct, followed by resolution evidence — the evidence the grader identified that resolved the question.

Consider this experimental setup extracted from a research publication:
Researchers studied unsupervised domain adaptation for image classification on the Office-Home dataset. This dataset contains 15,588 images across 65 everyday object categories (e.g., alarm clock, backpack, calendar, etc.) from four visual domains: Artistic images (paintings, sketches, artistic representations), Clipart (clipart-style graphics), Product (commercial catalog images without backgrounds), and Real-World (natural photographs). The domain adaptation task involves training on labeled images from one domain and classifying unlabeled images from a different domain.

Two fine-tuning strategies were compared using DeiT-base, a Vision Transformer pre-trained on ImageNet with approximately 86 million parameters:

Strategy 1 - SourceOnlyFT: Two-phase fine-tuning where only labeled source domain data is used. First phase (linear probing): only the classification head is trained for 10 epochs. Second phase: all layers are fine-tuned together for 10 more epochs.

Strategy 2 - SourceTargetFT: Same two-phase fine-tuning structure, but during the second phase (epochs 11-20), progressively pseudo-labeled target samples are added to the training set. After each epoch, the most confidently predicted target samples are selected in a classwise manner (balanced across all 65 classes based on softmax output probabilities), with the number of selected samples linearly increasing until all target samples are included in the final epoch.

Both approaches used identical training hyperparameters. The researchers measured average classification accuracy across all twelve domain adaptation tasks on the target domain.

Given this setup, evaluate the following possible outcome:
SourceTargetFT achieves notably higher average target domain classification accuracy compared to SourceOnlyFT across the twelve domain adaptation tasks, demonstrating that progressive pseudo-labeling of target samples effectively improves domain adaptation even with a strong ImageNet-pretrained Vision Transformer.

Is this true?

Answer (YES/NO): NO